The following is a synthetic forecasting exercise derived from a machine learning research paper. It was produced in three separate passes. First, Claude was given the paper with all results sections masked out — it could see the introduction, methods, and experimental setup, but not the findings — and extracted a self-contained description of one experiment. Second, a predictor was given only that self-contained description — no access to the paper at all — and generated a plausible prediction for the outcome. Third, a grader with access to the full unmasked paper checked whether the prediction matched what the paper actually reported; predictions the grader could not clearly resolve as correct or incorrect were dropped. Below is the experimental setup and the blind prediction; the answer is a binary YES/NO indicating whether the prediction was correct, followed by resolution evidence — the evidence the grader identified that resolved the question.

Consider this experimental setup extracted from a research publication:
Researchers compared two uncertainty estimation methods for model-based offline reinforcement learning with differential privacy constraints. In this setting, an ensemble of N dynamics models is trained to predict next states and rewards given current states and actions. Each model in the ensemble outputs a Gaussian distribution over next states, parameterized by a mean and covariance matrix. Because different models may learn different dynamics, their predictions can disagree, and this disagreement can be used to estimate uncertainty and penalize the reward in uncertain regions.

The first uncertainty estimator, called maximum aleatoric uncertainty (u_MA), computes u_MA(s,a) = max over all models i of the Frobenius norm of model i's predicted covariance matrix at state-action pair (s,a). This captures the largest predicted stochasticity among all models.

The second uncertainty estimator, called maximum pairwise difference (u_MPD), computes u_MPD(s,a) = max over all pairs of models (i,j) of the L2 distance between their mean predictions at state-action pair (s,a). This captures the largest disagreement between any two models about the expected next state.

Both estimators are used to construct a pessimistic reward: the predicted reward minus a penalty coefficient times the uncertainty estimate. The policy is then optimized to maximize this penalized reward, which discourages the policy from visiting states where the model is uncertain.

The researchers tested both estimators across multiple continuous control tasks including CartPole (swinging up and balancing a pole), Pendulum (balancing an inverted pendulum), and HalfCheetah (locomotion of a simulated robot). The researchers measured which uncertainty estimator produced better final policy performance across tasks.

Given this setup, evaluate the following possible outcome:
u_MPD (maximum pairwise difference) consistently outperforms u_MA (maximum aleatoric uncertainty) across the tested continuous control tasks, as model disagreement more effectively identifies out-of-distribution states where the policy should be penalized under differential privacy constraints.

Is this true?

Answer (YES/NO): NO